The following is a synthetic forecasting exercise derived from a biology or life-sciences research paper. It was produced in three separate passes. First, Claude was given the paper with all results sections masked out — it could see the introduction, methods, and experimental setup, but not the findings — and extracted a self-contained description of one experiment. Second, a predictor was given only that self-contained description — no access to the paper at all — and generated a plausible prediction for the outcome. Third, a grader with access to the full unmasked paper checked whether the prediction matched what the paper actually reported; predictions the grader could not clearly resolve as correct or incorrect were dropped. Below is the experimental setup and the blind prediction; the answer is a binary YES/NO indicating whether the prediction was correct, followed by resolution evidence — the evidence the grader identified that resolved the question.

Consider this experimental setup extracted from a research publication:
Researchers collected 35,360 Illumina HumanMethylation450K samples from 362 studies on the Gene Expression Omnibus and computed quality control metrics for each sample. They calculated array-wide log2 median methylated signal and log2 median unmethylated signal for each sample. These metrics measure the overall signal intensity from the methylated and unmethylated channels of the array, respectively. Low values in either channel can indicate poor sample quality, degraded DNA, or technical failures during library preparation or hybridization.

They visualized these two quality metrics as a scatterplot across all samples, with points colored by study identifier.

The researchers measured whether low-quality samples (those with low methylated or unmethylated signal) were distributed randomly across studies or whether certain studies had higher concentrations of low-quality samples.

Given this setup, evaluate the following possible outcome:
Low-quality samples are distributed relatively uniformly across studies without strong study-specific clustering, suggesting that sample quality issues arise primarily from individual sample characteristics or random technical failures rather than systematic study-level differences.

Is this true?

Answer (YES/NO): NO